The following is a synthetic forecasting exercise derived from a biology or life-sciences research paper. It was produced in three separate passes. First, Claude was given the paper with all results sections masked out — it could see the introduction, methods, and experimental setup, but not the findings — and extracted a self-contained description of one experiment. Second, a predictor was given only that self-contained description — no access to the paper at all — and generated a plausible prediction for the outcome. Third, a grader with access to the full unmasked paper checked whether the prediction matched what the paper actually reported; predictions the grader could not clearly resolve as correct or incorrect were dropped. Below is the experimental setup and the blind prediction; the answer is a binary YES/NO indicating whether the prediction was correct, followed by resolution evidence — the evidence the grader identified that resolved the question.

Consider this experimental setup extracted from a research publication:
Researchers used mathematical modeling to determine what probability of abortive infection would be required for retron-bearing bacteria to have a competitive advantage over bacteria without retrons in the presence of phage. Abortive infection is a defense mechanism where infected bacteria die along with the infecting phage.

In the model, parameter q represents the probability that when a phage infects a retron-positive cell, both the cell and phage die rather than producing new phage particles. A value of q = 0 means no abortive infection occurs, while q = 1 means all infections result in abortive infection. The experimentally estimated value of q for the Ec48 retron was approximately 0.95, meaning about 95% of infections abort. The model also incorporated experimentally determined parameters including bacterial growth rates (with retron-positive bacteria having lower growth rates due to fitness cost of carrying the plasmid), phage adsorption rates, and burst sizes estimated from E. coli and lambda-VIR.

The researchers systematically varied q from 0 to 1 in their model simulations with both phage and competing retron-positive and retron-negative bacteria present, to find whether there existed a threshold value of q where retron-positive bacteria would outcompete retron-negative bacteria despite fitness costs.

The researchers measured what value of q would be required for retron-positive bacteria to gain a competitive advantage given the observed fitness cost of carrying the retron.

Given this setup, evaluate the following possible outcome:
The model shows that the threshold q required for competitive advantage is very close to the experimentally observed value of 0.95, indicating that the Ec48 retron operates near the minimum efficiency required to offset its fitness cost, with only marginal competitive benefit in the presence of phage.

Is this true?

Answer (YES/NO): NO